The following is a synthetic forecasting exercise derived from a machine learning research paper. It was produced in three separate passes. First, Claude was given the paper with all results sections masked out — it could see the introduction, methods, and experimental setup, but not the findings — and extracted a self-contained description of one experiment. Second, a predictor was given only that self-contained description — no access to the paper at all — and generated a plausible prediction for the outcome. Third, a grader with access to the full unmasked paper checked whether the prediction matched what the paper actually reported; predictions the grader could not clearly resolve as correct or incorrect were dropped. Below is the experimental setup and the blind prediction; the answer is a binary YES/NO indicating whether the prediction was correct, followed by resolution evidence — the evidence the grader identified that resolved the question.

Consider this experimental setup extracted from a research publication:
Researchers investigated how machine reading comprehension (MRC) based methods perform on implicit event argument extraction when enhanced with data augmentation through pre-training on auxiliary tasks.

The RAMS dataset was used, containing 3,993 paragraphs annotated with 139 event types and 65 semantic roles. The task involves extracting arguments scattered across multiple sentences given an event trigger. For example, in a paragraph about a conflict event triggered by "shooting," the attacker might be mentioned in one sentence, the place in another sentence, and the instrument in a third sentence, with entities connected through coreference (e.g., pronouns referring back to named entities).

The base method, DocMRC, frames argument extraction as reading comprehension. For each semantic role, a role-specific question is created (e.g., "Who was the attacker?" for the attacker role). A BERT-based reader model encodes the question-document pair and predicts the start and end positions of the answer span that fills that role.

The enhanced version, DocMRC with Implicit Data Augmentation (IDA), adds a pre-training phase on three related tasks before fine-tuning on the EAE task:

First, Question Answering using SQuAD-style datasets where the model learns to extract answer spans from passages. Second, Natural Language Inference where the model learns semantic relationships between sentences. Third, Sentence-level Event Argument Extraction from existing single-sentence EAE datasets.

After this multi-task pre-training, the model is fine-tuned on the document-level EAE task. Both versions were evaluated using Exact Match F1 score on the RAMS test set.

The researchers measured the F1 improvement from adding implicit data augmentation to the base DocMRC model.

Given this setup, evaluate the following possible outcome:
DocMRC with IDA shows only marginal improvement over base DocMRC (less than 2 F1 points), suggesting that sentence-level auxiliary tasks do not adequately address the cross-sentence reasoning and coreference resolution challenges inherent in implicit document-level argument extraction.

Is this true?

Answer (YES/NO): YES